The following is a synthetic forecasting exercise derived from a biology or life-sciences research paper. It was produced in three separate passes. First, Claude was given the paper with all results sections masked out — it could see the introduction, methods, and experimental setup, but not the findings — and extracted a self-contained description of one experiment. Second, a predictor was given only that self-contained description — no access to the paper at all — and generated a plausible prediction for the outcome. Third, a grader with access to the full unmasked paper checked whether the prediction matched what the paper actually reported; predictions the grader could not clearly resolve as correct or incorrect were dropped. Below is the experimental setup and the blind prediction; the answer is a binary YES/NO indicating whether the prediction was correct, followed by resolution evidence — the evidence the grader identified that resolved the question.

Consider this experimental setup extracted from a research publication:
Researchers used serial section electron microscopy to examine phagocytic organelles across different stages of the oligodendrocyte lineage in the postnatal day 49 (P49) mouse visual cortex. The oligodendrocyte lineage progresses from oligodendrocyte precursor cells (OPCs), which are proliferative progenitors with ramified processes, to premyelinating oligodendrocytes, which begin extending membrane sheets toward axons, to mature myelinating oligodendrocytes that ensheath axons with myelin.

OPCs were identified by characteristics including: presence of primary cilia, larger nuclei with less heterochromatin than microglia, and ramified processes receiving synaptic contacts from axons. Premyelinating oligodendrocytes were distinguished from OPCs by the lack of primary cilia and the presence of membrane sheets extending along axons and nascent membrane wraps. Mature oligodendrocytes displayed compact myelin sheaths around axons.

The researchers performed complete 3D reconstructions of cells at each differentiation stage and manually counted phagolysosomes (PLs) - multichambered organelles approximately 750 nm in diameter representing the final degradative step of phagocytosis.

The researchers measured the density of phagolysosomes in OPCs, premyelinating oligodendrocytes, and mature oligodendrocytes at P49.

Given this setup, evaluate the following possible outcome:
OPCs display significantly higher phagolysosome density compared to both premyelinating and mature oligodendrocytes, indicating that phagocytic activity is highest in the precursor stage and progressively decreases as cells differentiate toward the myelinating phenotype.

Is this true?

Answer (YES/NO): YES